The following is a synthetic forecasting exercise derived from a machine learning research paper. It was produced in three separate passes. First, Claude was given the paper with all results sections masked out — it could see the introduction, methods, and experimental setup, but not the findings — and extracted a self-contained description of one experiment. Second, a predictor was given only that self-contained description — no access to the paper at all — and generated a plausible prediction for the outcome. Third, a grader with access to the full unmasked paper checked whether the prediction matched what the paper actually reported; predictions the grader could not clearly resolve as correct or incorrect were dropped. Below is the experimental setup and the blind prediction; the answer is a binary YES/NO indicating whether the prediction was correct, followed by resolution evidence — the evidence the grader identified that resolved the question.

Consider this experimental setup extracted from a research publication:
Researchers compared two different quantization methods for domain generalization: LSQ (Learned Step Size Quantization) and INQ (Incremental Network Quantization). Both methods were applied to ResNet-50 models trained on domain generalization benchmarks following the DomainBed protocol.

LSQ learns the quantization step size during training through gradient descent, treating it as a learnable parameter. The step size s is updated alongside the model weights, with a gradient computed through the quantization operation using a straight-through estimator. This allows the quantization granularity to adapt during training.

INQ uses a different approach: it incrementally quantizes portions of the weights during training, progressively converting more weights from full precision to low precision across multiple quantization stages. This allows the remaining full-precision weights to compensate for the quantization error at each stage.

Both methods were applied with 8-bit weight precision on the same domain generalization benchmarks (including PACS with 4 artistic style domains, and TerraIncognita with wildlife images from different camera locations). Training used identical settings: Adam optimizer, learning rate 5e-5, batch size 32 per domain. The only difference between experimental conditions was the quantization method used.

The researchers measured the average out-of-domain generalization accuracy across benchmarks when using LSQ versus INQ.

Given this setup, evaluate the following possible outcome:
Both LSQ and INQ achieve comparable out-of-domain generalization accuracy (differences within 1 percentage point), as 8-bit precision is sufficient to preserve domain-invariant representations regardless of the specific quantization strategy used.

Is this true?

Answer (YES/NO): NO